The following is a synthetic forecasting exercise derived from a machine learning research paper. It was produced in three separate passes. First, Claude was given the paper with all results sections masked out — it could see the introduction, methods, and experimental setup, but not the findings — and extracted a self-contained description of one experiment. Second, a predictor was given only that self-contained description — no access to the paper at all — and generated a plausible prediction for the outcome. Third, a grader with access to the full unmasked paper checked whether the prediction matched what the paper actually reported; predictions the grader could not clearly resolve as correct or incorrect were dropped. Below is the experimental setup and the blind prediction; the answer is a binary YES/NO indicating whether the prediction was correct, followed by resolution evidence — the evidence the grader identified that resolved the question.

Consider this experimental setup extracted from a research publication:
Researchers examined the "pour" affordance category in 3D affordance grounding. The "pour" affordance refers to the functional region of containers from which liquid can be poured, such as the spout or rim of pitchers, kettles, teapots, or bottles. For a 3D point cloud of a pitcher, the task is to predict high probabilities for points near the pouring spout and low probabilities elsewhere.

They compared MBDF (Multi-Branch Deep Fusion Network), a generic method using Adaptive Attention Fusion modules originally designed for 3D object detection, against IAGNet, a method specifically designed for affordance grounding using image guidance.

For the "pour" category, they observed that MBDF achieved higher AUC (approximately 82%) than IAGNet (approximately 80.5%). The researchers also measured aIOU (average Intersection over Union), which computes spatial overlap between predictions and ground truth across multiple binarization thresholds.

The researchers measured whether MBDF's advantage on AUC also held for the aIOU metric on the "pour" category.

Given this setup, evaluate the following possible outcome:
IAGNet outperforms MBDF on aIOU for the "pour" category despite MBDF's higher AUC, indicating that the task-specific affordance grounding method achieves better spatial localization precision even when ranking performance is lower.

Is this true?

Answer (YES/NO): YES